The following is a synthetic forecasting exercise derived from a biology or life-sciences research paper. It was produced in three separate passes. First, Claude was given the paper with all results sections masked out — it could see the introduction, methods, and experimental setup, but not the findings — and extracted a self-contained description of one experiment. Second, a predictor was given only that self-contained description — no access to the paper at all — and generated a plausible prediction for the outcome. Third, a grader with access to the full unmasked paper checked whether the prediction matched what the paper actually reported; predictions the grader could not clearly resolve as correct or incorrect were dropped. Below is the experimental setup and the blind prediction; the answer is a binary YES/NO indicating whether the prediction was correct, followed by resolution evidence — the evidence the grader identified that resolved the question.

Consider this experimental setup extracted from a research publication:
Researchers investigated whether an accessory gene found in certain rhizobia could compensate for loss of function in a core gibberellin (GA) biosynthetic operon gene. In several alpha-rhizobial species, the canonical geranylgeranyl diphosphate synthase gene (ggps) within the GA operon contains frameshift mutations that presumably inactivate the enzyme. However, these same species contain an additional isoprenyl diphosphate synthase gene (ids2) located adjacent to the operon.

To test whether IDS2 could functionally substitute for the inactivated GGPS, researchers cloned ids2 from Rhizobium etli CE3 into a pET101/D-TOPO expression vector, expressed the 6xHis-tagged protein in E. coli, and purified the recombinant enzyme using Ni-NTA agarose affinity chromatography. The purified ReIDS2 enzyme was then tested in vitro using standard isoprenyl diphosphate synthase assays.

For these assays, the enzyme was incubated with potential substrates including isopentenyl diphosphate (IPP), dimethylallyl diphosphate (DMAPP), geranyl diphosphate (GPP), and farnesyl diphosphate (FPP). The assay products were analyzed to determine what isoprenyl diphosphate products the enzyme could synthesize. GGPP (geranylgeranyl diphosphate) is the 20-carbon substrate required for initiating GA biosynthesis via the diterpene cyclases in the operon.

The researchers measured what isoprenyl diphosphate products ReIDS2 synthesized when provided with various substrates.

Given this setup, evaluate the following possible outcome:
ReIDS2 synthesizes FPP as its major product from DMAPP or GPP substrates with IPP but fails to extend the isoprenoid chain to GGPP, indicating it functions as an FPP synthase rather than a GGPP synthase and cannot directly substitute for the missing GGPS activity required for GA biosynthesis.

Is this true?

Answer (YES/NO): NO